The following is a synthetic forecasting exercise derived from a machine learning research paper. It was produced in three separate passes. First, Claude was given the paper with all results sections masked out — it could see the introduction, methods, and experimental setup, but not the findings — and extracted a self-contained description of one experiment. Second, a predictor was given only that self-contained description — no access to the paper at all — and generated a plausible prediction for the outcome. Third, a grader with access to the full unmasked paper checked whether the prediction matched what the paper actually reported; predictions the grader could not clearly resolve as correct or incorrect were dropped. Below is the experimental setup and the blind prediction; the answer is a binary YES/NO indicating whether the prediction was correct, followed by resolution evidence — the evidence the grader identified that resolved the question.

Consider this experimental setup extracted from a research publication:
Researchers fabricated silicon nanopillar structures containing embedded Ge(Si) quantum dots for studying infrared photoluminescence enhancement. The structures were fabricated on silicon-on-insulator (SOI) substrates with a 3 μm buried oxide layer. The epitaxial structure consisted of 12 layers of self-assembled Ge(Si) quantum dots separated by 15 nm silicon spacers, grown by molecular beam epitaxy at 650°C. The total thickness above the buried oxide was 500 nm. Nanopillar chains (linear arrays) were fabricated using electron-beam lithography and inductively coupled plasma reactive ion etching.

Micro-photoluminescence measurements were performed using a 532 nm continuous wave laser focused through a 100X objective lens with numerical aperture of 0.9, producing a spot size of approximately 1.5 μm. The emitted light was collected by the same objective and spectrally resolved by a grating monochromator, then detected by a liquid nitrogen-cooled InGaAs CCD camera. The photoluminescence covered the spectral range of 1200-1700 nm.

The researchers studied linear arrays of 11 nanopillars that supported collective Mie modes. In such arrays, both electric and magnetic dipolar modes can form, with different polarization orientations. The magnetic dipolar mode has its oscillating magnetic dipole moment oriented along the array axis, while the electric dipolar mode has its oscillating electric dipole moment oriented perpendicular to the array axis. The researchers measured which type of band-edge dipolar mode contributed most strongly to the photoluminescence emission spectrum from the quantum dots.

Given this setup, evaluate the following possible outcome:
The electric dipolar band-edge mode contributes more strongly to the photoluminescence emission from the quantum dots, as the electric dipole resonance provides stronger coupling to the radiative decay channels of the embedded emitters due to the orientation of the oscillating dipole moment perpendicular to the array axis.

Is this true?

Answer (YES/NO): NO